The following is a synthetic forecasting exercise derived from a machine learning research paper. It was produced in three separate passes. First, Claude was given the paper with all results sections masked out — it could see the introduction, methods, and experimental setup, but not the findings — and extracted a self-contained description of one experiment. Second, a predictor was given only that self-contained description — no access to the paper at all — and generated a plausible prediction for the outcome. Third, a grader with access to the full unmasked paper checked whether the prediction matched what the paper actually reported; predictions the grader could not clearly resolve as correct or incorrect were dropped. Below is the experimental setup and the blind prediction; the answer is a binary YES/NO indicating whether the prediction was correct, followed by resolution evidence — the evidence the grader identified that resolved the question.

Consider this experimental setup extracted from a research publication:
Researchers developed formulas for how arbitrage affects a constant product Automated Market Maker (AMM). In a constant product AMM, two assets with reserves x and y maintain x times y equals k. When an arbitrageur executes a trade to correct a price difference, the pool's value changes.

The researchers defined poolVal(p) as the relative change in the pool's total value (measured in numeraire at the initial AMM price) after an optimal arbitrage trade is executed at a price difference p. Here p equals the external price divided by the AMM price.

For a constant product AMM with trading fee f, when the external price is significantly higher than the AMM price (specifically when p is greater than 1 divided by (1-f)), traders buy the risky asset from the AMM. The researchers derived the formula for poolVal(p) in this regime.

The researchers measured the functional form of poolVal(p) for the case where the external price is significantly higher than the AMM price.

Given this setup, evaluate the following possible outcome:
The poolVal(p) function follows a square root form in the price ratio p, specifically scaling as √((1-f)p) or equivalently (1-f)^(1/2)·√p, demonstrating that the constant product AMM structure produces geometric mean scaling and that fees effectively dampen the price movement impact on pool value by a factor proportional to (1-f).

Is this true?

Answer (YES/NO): YES